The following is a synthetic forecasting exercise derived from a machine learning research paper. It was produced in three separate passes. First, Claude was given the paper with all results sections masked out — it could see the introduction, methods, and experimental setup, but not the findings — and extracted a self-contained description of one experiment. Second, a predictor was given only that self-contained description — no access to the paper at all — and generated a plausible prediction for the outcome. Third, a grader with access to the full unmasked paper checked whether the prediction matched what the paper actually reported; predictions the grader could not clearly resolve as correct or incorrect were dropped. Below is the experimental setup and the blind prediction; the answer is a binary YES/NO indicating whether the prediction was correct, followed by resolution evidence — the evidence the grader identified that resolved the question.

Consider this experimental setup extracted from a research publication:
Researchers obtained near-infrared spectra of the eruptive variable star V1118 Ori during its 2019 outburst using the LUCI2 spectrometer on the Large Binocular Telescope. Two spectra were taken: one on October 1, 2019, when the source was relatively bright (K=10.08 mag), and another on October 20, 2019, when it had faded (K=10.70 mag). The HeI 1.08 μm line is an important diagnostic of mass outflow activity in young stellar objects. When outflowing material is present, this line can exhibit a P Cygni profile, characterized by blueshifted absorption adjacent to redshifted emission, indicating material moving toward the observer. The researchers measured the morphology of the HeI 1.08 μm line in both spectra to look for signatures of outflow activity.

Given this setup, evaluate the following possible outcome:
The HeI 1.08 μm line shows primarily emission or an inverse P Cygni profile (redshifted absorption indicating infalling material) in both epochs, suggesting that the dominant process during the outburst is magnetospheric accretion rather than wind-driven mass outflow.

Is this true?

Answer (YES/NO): NO